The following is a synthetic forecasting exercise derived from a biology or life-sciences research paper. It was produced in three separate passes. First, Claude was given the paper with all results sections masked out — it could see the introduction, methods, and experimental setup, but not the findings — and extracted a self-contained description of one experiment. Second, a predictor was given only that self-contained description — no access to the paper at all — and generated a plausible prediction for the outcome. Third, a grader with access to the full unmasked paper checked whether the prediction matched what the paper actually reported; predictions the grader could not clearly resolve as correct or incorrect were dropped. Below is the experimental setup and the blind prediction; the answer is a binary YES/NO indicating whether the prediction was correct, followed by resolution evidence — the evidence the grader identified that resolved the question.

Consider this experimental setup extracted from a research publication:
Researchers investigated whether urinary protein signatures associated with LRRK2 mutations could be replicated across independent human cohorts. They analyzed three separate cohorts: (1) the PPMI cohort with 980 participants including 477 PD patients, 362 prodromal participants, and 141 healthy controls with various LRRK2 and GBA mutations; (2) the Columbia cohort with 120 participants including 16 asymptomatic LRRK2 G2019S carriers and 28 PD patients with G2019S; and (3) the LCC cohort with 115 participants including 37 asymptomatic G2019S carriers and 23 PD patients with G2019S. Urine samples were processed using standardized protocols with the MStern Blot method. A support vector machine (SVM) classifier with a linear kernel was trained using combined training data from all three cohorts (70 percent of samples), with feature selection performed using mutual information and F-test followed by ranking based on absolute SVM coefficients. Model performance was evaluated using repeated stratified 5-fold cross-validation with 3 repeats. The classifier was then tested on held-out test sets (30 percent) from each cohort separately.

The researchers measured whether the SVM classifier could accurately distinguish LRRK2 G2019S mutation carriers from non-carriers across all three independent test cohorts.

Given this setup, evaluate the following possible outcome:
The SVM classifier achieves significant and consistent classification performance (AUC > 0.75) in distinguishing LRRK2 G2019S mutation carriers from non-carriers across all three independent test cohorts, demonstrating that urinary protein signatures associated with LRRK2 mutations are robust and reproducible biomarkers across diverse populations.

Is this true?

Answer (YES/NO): YES